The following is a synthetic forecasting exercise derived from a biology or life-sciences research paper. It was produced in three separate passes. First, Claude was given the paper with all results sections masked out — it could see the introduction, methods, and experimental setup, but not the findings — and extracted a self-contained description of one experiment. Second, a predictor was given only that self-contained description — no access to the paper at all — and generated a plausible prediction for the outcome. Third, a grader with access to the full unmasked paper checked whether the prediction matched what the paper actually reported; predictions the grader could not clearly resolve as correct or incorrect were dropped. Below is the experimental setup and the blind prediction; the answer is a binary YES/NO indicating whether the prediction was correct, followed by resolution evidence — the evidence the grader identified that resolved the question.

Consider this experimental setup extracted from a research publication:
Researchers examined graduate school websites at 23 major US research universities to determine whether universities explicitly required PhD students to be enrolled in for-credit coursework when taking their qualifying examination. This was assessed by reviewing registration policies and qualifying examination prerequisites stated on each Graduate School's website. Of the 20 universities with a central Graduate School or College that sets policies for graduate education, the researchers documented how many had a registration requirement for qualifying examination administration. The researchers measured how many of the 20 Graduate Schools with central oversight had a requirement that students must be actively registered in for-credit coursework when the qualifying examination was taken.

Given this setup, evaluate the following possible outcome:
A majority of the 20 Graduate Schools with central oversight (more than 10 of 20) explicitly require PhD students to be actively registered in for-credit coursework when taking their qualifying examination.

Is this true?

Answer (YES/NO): YES